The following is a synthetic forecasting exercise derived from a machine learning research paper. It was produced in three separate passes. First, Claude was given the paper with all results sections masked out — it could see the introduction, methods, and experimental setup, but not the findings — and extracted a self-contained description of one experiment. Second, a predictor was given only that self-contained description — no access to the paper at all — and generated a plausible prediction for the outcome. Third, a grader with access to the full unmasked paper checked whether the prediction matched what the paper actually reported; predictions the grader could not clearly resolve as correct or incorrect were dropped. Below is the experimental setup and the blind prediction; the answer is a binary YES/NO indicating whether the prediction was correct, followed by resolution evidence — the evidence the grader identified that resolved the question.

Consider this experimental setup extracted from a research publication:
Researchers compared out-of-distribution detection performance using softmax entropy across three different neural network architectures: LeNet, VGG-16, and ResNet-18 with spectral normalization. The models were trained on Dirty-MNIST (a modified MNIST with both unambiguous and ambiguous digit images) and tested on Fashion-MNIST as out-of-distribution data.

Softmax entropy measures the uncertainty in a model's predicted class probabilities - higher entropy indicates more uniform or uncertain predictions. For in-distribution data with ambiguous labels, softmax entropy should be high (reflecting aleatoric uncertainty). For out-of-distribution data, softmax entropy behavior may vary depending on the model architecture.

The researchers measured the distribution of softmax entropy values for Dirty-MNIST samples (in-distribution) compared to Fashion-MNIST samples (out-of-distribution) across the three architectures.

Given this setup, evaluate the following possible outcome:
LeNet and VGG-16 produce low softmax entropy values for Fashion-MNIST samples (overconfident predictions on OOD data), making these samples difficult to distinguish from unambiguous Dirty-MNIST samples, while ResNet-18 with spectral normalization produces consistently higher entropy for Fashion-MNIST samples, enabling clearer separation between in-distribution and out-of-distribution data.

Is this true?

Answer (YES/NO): NO